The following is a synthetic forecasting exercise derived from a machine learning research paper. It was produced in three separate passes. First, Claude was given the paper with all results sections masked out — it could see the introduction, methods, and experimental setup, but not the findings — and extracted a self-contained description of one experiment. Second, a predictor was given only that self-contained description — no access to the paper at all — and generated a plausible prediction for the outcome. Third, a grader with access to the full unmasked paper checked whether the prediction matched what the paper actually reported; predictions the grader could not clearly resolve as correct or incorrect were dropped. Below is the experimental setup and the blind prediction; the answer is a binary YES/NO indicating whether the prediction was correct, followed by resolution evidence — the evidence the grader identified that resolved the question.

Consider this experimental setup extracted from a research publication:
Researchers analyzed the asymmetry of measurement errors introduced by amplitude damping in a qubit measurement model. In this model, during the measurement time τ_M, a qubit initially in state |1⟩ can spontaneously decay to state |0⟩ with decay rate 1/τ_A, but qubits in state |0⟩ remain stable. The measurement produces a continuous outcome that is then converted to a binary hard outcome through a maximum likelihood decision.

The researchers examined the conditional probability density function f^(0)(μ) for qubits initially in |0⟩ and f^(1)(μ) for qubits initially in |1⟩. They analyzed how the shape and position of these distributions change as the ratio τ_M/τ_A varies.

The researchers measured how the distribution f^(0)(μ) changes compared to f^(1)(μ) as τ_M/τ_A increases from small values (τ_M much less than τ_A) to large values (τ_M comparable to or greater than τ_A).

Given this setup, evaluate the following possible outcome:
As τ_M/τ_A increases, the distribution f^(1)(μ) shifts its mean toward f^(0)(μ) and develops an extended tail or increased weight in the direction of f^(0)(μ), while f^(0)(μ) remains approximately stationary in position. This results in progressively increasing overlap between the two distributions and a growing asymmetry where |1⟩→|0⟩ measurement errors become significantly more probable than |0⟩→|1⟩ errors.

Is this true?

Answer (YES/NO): YES